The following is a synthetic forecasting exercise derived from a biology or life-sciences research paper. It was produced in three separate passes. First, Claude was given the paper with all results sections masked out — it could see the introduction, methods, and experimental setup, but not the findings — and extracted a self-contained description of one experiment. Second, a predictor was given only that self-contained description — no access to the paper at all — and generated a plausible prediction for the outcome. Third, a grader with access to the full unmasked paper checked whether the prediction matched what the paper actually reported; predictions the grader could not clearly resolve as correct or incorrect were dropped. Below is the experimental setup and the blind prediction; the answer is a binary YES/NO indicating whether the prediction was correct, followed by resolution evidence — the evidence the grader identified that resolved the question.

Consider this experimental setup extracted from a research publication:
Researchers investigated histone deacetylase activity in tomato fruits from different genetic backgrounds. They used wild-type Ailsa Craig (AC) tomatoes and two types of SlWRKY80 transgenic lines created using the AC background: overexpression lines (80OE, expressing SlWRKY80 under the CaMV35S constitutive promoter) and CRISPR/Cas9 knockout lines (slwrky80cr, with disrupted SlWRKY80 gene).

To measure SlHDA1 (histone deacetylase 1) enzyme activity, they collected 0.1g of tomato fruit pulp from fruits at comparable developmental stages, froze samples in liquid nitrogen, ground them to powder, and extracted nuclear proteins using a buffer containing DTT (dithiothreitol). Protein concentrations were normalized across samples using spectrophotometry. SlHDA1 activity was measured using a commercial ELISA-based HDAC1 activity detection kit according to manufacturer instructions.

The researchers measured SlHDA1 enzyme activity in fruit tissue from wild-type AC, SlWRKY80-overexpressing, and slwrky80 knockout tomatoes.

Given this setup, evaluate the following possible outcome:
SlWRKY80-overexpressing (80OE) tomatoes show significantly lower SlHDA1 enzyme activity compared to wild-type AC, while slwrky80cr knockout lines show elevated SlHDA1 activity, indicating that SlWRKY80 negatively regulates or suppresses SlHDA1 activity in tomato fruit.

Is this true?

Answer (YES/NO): YES